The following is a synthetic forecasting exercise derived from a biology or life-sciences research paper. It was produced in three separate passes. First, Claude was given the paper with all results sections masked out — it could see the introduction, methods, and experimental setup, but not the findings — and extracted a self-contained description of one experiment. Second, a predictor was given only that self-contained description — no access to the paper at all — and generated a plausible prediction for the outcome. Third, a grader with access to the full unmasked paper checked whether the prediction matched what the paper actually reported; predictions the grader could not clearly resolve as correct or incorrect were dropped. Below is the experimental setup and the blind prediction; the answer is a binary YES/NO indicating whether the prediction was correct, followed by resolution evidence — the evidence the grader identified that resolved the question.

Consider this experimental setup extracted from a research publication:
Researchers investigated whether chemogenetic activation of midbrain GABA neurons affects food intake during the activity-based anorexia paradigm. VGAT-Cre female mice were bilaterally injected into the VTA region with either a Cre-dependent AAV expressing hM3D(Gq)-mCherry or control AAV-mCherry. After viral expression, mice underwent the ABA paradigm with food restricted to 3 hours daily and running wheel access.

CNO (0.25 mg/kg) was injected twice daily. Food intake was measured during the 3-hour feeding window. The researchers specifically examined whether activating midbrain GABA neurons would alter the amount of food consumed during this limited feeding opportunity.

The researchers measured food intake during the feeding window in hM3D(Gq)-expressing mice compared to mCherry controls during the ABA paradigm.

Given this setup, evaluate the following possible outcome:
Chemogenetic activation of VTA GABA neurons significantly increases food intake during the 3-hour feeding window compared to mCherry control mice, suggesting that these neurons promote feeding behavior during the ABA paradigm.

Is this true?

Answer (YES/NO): NO